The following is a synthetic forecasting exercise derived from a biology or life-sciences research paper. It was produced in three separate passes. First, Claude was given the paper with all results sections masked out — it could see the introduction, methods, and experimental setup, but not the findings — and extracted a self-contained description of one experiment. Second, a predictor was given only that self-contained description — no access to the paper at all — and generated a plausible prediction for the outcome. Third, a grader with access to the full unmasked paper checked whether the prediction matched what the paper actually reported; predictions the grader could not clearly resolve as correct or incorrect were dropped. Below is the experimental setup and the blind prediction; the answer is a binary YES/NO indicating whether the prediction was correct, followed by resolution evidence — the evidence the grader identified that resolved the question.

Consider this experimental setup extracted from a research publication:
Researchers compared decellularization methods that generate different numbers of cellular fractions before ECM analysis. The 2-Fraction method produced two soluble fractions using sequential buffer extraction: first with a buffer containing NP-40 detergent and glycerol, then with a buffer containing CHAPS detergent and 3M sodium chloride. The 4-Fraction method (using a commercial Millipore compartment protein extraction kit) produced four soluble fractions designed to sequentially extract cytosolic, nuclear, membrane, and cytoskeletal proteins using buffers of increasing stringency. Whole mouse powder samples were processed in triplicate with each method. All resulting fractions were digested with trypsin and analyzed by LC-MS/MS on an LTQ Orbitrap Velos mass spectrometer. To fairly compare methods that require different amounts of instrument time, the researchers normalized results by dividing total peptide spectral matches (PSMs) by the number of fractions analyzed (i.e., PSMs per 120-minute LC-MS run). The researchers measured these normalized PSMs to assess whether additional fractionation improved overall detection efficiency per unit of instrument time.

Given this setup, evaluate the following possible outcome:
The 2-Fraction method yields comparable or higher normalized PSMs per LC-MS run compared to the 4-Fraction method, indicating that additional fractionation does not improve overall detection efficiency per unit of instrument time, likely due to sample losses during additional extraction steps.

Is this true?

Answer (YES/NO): YES